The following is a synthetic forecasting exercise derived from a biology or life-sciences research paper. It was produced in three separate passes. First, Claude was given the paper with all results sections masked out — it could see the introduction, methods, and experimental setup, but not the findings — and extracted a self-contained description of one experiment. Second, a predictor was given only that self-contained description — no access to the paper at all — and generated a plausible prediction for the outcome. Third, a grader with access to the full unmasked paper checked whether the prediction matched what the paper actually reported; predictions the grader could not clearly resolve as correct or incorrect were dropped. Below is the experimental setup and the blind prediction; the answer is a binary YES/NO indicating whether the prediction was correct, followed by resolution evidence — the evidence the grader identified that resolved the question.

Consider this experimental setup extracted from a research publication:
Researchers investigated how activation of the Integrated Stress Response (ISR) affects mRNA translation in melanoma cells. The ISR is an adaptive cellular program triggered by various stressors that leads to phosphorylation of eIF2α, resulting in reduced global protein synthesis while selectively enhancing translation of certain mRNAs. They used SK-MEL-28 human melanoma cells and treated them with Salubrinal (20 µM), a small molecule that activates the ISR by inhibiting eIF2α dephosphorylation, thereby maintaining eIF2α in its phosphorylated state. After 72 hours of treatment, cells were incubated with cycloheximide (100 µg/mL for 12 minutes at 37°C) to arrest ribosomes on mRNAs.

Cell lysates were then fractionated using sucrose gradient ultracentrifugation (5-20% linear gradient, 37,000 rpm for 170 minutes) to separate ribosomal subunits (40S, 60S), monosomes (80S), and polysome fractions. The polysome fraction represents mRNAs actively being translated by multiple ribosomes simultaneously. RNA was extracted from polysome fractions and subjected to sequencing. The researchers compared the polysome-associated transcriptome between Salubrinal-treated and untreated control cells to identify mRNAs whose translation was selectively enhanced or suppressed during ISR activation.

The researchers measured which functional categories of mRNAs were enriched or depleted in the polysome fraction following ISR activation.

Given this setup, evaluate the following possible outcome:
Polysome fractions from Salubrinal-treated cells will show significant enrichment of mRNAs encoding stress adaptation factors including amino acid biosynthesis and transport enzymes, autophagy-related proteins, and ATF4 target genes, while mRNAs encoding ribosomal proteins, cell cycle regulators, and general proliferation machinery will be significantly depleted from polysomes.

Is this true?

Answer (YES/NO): NO